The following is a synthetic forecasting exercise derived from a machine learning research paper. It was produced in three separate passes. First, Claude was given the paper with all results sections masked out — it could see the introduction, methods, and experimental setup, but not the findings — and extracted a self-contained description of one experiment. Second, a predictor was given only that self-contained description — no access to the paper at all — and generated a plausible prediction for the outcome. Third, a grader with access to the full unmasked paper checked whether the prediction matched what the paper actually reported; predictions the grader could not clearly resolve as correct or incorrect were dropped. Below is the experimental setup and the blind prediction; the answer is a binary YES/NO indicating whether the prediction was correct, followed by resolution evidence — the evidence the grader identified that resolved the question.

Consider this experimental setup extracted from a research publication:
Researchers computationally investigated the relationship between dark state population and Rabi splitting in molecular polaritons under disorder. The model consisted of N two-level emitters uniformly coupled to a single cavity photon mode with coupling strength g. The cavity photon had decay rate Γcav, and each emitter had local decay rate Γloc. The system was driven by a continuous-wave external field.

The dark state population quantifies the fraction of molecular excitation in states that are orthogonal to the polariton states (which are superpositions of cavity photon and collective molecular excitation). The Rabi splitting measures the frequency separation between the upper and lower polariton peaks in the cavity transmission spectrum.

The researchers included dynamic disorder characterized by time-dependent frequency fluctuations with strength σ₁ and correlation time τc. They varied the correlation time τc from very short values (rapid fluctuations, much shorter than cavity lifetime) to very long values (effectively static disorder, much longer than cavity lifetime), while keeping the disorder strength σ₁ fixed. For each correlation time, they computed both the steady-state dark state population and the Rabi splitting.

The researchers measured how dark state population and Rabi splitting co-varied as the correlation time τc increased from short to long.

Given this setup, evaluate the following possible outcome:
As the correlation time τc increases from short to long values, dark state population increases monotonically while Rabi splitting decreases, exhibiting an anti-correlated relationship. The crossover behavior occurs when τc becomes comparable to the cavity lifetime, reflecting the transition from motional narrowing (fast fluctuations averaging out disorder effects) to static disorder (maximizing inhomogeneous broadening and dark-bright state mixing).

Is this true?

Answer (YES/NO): NO